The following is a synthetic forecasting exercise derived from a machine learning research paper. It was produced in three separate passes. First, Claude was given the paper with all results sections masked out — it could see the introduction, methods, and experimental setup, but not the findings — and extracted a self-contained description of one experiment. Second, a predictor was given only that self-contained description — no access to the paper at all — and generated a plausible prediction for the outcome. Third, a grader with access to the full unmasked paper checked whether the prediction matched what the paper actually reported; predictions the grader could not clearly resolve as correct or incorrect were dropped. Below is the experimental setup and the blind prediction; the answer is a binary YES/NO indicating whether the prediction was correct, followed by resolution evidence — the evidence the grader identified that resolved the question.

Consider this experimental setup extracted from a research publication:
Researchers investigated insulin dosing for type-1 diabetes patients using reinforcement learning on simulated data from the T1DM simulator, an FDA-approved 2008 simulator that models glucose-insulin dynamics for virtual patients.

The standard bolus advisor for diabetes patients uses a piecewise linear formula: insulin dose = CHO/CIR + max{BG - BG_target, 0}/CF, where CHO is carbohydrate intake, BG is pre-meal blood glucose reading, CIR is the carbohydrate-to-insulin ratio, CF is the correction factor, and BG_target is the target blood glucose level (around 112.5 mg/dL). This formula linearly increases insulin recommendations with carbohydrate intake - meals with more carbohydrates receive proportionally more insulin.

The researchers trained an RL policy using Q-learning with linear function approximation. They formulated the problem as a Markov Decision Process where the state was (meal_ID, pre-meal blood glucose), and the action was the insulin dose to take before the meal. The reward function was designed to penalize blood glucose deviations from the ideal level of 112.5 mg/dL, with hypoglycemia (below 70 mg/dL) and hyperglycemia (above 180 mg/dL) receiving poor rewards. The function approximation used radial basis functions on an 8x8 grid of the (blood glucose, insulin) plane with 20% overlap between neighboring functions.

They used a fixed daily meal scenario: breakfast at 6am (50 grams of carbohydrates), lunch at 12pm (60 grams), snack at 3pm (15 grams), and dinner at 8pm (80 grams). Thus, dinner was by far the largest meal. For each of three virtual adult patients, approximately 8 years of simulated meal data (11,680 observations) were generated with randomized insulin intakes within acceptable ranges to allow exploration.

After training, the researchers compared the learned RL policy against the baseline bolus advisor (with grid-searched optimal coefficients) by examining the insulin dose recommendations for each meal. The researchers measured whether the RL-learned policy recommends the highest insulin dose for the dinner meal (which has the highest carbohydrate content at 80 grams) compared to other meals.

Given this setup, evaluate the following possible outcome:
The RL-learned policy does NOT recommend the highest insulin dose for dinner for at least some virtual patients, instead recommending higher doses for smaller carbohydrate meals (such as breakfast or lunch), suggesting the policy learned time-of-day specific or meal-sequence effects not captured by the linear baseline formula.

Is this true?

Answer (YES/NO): YES